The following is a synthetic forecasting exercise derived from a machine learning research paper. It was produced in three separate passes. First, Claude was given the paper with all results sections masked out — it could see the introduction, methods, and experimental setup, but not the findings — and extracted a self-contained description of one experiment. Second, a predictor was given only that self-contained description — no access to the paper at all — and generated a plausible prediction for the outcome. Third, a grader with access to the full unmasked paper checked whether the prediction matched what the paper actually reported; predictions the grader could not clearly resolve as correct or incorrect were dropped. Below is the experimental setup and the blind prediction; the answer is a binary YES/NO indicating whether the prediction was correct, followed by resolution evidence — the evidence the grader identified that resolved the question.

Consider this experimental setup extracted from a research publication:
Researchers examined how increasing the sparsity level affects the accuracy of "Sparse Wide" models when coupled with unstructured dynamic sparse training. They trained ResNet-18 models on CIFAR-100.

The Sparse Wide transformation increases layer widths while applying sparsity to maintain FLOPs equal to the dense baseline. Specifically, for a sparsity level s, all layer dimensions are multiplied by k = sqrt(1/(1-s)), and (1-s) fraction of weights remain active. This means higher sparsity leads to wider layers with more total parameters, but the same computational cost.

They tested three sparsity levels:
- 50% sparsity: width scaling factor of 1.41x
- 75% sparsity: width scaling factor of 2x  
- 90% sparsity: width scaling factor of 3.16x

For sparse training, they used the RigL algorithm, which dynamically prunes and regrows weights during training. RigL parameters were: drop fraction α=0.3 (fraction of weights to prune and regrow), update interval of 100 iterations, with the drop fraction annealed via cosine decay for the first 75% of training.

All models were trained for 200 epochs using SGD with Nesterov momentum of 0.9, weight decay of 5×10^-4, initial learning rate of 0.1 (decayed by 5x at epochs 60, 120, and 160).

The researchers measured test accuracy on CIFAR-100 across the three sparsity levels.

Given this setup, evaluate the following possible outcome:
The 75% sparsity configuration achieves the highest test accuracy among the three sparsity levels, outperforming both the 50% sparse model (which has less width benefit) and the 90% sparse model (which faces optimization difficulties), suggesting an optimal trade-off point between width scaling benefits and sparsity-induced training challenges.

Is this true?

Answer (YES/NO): NO